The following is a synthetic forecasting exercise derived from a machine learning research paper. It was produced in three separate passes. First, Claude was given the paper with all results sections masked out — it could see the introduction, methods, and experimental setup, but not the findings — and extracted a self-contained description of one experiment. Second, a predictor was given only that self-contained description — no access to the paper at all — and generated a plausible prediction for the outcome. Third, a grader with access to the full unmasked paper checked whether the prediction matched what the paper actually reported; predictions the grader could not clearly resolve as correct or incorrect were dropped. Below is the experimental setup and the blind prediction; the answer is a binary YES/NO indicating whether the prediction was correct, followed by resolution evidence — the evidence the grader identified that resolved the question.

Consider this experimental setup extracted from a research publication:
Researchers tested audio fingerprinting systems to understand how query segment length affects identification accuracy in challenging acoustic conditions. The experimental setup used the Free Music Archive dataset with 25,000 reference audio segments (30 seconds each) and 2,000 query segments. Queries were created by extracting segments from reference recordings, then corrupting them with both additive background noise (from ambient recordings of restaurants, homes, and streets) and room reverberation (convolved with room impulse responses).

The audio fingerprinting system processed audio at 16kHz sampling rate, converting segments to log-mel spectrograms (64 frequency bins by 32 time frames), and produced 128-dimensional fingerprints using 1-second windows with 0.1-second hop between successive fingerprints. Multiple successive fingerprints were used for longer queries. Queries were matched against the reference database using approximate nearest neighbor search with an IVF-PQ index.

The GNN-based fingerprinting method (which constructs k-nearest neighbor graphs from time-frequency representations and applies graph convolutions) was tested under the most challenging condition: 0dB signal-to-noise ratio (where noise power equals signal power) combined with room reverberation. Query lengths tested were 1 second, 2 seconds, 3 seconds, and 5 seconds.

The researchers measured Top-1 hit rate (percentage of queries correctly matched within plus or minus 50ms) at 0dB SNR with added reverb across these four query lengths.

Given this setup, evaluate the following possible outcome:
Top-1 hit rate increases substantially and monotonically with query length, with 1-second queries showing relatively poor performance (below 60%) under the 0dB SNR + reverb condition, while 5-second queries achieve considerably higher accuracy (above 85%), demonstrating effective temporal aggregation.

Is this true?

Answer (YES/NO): YES